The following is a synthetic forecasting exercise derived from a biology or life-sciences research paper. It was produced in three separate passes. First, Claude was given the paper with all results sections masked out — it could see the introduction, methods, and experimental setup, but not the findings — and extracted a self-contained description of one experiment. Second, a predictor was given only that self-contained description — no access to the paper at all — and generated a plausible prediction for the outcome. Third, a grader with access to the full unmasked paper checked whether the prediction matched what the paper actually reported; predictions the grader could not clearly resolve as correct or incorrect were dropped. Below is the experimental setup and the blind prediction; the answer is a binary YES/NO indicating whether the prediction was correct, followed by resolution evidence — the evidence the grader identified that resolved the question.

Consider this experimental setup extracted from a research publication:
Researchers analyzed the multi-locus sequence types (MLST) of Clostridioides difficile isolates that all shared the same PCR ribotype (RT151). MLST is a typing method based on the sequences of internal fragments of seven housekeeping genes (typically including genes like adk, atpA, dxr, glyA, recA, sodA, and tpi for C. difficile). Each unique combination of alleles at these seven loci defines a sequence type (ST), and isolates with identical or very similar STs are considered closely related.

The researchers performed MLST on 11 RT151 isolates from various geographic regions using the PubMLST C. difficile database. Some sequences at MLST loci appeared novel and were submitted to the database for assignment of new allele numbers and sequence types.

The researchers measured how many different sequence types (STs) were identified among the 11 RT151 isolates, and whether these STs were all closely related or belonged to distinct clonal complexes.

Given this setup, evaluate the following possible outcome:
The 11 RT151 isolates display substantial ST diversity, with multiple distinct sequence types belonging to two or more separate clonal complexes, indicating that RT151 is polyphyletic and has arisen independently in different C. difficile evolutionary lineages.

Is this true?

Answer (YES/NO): YES